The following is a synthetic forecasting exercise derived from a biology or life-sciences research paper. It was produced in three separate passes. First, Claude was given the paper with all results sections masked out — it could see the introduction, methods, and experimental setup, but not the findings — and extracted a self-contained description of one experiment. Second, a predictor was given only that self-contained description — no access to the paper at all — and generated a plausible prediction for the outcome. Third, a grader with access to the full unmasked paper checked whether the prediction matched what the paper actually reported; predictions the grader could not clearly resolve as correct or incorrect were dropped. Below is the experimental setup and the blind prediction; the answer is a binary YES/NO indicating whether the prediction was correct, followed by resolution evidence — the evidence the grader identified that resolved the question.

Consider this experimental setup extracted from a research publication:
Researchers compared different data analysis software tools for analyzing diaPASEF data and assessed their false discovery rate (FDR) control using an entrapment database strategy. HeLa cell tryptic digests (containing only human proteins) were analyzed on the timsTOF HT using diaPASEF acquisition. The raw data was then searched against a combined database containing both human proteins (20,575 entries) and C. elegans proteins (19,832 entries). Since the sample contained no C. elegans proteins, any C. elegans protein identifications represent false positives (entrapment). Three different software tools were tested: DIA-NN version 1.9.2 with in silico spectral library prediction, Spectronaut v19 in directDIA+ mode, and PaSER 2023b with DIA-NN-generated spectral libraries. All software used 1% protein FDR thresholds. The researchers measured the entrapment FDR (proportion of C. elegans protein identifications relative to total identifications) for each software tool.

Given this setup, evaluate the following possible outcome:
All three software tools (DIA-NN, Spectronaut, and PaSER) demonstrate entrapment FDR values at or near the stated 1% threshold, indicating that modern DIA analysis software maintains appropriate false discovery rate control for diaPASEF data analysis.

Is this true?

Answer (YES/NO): NO